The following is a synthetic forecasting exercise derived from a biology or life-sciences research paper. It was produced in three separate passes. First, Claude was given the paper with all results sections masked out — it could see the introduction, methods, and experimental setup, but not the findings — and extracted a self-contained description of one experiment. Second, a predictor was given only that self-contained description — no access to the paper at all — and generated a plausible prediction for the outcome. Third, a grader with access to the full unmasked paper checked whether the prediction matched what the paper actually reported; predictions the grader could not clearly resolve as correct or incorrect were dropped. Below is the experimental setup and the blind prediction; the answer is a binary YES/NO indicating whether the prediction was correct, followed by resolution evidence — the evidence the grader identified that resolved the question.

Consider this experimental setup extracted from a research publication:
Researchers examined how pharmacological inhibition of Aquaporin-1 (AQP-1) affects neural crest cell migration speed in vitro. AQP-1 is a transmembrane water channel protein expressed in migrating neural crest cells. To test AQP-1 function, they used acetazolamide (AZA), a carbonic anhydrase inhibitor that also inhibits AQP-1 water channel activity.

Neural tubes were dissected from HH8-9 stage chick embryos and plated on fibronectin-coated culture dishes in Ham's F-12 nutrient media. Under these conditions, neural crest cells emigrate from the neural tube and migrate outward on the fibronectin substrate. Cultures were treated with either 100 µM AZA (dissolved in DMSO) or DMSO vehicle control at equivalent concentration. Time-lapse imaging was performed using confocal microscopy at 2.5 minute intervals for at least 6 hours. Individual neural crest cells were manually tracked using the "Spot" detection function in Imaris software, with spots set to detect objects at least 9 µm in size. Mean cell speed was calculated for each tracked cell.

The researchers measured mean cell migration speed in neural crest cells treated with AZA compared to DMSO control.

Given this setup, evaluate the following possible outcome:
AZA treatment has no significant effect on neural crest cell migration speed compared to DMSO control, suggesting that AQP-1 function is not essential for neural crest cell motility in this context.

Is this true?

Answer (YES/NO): NO